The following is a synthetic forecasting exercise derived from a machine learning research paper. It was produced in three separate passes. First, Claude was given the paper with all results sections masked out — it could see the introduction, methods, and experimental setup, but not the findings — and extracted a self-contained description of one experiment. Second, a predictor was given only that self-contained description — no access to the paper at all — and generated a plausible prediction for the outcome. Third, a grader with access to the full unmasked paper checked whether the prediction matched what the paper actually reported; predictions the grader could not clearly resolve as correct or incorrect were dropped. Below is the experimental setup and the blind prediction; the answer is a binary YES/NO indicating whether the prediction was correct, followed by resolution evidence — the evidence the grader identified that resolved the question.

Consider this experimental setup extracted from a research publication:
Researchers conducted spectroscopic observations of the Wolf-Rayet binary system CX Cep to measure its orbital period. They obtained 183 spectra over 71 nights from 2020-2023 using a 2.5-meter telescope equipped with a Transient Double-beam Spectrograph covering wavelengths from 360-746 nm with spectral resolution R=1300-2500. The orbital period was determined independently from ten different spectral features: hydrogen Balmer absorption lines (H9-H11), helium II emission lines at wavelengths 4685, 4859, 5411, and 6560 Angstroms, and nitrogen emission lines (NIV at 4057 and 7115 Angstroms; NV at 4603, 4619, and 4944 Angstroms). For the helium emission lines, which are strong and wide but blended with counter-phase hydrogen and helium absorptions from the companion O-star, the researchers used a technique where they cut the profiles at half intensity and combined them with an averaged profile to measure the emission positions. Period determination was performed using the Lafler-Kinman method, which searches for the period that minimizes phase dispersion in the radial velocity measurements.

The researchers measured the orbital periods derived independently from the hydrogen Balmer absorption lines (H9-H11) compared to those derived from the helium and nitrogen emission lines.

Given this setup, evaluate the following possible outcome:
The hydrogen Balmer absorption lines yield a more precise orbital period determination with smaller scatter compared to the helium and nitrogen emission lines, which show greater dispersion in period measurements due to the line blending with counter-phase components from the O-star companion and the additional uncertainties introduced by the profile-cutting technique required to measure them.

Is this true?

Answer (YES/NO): NO